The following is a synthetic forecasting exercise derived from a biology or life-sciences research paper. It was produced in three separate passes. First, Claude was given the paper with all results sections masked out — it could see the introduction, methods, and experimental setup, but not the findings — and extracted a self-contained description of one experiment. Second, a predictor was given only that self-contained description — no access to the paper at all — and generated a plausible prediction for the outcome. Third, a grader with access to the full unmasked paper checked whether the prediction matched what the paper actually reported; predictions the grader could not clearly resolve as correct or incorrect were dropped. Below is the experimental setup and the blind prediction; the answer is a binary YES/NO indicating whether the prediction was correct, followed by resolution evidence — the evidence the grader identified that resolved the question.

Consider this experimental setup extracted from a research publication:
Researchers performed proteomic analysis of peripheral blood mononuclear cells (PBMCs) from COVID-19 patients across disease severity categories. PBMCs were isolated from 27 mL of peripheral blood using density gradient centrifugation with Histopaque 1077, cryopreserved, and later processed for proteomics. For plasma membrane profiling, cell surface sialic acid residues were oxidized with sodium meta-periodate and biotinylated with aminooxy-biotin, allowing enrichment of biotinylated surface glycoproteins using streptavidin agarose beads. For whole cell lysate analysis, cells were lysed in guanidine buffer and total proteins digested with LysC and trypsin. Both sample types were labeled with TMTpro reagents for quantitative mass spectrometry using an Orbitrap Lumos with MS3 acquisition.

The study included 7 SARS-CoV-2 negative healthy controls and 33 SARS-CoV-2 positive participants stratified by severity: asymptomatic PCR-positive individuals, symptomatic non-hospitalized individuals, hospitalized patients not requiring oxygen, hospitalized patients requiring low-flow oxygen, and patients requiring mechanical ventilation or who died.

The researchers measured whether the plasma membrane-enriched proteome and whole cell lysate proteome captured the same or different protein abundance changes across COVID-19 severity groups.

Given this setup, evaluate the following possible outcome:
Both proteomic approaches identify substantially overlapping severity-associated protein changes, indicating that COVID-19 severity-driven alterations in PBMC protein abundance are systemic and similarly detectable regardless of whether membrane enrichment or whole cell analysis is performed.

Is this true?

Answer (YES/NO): YES